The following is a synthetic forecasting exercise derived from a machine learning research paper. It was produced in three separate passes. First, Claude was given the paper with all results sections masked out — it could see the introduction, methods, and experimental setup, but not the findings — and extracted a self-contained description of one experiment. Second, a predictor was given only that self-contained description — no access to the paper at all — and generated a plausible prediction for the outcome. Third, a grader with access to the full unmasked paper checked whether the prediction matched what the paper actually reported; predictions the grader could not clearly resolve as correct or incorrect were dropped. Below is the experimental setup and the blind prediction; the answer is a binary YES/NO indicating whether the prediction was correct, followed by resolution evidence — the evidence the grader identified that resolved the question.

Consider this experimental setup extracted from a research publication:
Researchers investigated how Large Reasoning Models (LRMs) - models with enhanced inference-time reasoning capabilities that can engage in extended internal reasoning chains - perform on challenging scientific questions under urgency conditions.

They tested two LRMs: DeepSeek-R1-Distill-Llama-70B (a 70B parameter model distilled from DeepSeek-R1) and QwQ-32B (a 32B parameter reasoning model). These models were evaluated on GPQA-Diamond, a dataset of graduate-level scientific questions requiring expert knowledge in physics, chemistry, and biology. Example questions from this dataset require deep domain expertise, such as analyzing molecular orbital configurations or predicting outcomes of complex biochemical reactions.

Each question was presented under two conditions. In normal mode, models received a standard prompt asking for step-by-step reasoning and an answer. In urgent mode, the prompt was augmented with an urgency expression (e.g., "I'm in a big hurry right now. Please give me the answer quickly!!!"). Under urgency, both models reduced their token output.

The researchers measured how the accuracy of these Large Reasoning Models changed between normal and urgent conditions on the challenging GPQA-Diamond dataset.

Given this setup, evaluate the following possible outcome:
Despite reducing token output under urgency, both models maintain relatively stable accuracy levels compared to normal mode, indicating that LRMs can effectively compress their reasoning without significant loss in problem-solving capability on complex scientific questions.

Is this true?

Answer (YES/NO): NO